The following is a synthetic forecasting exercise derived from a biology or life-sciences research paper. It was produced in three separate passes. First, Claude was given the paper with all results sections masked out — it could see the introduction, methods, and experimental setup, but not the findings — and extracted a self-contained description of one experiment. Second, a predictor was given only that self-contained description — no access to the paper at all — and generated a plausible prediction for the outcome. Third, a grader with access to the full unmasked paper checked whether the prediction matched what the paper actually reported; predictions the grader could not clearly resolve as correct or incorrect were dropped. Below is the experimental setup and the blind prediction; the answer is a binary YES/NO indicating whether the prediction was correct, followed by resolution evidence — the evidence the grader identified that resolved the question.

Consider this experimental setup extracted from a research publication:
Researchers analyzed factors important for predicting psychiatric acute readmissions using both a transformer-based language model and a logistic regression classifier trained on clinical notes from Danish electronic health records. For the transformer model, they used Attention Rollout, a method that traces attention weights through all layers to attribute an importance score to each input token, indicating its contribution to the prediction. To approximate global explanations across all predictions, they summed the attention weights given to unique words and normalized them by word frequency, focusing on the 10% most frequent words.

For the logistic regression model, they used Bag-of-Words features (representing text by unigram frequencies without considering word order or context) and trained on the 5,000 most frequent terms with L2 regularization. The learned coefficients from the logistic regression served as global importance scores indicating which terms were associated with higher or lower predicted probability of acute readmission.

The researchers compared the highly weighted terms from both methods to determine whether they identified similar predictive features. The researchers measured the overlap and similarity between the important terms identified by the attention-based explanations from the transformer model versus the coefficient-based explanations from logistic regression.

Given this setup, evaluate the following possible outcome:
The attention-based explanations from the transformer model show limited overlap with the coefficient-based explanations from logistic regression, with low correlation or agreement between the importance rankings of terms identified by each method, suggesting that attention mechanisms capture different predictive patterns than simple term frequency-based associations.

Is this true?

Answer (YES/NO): YES